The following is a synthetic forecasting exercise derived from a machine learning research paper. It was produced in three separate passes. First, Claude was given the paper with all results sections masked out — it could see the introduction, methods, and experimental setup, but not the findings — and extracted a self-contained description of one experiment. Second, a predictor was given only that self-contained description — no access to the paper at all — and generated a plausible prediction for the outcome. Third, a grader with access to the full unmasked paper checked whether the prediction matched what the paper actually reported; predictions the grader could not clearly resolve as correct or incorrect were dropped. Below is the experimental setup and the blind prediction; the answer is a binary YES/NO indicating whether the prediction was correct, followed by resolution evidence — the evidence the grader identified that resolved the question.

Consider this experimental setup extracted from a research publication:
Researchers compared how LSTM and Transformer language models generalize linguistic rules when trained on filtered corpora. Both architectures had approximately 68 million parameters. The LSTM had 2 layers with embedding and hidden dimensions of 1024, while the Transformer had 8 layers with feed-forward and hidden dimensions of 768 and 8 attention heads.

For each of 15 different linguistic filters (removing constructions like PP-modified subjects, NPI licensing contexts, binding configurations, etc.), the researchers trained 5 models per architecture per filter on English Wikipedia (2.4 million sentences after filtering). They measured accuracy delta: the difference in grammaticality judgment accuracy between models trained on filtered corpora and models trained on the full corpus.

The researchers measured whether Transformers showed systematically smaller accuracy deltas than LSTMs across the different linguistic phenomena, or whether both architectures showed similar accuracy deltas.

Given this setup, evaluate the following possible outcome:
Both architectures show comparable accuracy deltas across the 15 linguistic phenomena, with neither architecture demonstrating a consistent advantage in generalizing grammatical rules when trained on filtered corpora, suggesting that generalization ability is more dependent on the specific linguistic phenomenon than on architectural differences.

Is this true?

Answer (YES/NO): YES